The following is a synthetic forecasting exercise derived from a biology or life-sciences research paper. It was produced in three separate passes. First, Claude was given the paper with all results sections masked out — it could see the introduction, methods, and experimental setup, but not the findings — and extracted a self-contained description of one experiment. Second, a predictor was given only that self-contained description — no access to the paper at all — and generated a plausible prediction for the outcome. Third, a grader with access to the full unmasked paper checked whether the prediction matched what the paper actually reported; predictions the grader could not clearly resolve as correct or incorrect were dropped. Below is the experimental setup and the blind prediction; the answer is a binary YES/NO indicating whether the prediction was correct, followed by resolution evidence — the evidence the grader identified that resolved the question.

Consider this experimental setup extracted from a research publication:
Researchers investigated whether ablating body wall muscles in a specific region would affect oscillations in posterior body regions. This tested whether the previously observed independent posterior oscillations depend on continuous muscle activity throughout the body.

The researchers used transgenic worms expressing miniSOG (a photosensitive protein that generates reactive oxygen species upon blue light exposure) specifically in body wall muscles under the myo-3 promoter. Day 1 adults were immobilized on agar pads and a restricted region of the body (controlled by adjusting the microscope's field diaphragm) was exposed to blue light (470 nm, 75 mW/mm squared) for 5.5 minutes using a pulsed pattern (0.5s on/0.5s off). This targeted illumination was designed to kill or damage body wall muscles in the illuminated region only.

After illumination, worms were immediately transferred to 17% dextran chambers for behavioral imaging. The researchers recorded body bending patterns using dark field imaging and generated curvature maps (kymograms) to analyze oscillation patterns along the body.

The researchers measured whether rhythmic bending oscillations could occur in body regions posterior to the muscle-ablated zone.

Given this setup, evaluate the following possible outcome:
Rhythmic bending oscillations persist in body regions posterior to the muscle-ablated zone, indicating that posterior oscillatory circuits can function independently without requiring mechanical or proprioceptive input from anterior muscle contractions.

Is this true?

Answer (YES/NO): YES